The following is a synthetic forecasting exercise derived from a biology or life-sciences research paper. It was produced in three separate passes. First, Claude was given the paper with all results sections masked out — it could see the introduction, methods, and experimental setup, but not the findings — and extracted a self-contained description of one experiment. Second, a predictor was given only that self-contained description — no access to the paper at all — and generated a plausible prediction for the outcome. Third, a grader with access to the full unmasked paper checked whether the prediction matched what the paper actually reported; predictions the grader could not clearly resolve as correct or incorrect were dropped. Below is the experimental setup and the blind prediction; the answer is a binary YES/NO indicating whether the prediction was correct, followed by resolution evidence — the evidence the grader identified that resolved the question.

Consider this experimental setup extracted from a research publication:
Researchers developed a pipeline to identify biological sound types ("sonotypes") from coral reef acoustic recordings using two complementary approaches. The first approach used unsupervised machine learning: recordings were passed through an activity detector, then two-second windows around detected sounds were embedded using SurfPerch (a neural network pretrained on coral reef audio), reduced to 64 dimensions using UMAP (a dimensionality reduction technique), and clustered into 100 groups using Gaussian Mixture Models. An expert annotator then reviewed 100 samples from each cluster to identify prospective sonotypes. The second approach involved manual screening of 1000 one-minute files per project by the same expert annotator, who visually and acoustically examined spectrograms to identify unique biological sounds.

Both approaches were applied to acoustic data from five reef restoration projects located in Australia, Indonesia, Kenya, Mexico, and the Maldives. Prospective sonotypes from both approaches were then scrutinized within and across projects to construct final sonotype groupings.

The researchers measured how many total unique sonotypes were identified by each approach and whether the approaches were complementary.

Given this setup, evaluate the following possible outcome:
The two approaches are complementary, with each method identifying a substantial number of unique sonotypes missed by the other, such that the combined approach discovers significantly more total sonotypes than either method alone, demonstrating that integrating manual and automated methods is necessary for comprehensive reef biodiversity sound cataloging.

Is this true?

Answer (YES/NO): NO